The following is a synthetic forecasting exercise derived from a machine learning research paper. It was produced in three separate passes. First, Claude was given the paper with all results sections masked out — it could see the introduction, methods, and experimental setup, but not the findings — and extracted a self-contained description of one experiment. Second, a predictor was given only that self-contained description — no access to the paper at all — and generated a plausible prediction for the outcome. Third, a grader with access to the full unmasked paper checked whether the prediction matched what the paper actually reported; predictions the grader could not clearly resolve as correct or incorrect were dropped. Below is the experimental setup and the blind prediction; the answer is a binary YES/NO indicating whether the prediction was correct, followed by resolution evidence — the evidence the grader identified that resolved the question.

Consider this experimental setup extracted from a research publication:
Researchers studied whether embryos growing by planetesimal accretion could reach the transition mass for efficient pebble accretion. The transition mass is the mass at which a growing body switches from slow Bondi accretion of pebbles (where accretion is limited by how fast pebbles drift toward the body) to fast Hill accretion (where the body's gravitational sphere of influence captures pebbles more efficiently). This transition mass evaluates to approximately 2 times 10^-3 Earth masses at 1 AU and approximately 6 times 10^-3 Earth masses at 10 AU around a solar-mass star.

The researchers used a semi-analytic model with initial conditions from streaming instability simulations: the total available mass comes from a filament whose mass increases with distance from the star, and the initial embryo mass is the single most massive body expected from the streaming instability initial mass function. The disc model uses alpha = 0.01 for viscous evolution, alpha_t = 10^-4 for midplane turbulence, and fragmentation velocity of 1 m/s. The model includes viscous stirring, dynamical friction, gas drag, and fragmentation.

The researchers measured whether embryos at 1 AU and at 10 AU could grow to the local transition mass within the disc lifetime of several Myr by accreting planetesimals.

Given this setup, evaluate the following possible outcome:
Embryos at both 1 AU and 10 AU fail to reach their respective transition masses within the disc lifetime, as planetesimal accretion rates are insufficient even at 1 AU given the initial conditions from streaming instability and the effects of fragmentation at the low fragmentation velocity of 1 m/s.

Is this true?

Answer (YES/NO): NO